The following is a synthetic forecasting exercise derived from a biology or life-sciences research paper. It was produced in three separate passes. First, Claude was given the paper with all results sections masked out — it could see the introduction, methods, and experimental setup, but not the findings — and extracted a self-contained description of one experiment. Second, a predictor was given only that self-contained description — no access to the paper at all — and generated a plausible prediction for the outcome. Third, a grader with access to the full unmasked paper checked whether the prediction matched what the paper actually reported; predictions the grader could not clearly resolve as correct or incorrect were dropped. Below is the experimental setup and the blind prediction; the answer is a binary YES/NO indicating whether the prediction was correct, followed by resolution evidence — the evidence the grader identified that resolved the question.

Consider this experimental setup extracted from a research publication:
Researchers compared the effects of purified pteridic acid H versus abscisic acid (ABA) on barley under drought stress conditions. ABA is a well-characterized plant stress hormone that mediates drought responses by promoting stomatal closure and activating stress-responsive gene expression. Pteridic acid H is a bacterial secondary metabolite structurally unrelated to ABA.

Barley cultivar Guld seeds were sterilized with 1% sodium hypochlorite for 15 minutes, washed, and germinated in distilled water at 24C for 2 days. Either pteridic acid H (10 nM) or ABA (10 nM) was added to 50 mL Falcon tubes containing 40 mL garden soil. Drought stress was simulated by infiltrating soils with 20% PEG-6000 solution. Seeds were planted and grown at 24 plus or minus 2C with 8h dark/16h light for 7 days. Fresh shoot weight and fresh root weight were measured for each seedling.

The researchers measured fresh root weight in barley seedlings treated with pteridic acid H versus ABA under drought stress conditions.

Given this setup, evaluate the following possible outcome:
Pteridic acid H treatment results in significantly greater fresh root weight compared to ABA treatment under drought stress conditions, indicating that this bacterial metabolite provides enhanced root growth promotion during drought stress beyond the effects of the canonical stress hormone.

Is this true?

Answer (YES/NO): NO